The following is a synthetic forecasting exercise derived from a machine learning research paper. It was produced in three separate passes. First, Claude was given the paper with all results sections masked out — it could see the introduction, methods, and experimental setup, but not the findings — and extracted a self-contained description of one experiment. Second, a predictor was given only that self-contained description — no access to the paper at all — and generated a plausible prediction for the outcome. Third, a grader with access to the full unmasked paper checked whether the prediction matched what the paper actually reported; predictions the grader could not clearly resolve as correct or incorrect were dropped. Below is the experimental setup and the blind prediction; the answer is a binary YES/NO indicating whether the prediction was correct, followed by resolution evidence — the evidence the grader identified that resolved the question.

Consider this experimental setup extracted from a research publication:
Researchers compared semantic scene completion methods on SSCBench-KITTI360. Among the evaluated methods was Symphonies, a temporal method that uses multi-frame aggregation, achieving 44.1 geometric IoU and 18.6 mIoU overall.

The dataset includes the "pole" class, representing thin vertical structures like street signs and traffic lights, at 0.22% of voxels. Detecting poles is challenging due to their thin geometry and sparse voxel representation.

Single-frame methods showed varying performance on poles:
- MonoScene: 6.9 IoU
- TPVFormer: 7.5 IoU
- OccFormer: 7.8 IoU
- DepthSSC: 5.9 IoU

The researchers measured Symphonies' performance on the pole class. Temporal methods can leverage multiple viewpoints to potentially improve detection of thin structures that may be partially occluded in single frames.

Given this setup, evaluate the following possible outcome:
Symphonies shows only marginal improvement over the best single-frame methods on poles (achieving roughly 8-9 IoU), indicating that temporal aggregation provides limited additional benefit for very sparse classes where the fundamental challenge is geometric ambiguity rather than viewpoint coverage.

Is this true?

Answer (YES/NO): NO